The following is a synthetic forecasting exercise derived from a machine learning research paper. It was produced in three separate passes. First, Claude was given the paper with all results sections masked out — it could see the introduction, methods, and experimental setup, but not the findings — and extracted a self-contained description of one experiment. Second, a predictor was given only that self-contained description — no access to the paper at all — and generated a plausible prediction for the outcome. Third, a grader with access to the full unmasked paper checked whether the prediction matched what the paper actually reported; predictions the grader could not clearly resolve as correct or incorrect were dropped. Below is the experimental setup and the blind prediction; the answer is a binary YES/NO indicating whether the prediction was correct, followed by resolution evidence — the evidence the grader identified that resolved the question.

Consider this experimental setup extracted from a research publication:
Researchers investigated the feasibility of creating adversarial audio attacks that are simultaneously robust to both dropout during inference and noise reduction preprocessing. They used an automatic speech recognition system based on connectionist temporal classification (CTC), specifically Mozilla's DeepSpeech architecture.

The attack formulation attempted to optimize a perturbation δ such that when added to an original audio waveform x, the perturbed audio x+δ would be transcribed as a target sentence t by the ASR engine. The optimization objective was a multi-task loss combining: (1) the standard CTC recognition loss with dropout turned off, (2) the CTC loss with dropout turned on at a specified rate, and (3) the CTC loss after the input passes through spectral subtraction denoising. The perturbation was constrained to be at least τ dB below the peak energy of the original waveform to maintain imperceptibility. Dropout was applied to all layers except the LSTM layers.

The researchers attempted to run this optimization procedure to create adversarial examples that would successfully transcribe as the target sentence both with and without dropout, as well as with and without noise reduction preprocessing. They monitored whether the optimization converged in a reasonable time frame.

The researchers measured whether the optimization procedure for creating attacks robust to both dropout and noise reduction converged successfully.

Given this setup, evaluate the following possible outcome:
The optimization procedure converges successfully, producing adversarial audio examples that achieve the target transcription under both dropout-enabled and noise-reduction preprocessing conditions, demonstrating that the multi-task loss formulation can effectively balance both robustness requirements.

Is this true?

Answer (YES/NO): NO